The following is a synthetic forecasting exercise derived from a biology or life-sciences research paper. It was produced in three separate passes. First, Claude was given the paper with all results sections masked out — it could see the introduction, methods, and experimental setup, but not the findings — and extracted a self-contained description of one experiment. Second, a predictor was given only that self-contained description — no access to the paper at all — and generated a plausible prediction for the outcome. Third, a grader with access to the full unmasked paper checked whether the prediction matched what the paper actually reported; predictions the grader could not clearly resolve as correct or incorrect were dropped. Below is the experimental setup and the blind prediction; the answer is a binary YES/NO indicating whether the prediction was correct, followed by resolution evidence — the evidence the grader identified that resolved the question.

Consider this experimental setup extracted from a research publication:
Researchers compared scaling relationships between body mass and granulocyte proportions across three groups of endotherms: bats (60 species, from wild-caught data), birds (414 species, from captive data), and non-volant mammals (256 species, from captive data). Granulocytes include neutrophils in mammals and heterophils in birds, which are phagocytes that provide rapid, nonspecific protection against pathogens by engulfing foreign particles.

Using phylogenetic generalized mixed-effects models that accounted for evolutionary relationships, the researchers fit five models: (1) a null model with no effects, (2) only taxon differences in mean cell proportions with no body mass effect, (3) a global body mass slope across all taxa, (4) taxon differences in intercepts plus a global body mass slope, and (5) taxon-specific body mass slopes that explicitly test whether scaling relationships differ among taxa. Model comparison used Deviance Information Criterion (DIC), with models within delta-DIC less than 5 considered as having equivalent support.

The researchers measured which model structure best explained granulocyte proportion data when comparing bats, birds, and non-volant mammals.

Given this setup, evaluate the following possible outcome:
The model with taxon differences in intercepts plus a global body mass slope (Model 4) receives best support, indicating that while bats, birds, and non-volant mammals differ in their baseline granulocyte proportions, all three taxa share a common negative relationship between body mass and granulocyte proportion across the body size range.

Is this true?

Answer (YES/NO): NO